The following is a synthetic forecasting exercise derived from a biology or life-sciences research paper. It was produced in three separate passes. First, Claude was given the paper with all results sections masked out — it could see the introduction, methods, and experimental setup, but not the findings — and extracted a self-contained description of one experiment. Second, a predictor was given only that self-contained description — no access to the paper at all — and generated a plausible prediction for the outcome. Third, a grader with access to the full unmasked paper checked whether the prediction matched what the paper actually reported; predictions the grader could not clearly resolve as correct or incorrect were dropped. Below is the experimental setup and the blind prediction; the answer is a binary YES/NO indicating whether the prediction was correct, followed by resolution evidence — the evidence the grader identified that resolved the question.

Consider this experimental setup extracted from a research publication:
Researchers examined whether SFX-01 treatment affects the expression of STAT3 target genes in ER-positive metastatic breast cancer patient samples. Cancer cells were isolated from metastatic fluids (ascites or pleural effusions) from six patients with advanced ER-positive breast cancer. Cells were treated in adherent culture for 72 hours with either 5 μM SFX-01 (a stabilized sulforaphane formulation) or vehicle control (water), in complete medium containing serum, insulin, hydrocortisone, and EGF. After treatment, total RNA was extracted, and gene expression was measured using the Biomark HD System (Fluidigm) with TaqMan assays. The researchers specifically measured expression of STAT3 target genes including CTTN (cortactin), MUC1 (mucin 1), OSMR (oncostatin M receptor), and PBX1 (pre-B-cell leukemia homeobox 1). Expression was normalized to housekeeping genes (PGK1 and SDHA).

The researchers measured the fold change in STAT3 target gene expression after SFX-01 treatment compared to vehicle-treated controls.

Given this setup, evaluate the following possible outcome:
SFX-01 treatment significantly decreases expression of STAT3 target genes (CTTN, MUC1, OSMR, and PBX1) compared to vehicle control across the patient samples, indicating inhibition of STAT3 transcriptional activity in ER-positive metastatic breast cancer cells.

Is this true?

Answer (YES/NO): NO